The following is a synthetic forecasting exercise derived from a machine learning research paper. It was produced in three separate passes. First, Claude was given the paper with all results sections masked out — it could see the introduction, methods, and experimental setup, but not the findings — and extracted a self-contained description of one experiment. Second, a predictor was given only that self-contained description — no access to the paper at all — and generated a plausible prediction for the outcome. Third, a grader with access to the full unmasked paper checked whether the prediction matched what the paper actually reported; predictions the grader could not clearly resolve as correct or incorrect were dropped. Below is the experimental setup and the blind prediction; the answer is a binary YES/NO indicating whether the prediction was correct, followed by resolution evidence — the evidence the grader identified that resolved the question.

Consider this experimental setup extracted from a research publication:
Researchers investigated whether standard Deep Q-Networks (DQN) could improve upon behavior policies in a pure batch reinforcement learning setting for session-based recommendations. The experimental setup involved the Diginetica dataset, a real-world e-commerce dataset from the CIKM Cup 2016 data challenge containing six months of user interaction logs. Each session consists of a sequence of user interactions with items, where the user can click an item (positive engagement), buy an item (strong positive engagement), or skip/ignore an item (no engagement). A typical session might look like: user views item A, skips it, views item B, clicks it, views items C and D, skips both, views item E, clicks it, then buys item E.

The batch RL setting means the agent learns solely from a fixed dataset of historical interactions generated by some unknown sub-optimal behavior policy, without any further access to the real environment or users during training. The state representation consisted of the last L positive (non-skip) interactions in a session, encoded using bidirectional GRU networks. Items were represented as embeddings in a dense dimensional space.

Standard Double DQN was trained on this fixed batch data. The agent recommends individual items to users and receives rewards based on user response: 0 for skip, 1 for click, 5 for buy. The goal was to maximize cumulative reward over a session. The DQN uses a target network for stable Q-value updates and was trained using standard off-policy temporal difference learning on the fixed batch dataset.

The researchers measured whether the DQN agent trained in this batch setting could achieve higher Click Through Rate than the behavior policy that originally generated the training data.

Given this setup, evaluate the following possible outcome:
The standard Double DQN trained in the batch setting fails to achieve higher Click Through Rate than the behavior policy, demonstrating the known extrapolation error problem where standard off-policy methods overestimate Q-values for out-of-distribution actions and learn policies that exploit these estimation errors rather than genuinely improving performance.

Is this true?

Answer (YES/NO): YES